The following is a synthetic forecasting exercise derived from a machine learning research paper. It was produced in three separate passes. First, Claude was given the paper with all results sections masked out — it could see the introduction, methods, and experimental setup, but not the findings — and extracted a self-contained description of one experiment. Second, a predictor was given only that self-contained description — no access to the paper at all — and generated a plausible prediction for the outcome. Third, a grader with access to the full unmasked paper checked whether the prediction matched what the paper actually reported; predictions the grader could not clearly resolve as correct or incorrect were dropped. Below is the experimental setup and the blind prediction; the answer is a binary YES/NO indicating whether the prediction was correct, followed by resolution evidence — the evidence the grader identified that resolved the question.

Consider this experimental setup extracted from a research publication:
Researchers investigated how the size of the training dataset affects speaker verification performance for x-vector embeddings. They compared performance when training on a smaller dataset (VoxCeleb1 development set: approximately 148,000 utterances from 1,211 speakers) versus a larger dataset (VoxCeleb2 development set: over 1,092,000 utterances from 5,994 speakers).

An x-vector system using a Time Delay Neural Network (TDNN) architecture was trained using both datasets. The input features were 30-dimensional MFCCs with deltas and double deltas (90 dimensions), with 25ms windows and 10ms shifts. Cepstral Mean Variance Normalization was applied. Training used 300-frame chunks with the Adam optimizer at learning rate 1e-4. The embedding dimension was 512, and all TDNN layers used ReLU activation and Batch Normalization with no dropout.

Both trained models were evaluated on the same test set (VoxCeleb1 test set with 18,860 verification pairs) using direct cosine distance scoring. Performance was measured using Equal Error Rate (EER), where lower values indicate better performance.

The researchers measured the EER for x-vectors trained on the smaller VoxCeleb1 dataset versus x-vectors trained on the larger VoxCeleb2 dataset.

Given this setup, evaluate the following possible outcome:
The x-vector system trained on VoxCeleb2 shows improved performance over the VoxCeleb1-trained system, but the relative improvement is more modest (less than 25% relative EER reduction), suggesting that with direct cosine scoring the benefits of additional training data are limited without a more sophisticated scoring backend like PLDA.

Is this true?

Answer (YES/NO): YES